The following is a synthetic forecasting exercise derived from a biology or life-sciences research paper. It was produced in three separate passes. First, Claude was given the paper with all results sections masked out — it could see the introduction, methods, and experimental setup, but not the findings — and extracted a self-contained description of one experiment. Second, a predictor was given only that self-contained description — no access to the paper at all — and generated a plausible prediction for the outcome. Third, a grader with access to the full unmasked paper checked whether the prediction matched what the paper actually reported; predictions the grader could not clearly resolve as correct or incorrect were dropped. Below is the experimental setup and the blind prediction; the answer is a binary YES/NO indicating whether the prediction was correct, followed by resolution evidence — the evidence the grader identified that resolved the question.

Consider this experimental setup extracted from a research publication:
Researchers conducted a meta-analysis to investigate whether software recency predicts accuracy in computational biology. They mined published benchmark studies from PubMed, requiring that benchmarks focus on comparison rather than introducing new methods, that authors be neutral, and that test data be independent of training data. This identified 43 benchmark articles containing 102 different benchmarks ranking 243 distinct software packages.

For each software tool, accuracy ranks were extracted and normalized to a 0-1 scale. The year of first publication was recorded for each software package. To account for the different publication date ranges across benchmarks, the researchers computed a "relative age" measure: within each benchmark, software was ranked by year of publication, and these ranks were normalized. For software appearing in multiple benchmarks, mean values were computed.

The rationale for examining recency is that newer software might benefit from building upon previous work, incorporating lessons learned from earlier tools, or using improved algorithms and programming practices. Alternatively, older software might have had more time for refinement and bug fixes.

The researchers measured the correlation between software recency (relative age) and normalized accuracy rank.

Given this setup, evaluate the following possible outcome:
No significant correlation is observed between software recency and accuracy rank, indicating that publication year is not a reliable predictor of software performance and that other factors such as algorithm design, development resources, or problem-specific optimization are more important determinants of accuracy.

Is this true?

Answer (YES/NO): YES